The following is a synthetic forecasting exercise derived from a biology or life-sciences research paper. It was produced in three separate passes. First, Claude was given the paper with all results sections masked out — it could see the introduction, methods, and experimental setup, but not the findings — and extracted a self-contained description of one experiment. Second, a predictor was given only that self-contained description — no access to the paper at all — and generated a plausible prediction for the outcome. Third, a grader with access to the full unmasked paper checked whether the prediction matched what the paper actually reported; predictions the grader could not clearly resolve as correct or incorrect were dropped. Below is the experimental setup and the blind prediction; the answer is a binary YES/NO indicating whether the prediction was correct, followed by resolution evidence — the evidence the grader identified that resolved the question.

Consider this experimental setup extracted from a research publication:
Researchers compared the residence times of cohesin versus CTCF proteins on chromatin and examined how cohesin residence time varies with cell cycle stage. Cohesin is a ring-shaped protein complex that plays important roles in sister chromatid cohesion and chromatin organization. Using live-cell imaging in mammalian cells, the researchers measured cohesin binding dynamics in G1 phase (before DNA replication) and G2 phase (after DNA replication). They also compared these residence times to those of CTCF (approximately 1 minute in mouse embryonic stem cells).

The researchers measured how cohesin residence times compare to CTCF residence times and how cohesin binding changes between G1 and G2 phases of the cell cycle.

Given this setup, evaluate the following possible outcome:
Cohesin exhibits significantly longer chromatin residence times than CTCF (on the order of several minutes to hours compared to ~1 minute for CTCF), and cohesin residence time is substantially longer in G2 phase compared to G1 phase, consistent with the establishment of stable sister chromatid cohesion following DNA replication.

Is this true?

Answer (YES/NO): NO